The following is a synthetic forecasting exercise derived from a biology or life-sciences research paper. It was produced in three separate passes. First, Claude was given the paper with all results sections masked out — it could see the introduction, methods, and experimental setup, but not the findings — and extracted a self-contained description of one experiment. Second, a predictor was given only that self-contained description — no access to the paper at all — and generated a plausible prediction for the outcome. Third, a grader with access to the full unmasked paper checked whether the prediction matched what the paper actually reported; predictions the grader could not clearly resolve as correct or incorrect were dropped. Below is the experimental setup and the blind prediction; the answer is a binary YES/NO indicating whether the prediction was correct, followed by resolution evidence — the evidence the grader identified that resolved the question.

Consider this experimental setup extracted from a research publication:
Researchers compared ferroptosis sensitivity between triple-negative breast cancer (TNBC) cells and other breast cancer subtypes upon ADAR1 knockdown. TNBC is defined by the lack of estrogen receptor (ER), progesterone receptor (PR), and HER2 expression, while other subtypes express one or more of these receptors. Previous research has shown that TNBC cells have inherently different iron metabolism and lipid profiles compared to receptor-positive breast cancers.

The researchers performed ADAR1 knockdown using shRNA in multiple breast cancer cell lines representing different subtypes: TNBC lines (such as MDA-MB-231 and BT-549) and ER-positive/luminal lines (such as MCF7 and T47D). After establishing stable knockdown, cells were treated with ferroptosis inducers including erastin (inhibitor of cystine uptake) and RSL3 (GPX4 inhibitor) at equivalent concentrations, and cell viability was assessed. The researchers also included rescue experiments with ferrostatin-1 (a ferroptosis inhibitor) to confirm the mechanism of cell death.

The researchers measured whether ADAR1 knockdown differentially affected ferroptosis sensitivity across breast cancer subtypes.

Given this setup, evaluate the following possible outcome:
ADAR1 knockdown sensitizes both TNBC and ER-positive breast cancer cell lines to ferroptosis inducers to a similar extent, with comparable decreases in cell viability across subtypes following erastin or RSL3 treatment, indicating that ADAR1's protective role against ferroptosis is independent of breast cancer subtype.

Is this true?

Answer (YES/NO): NO